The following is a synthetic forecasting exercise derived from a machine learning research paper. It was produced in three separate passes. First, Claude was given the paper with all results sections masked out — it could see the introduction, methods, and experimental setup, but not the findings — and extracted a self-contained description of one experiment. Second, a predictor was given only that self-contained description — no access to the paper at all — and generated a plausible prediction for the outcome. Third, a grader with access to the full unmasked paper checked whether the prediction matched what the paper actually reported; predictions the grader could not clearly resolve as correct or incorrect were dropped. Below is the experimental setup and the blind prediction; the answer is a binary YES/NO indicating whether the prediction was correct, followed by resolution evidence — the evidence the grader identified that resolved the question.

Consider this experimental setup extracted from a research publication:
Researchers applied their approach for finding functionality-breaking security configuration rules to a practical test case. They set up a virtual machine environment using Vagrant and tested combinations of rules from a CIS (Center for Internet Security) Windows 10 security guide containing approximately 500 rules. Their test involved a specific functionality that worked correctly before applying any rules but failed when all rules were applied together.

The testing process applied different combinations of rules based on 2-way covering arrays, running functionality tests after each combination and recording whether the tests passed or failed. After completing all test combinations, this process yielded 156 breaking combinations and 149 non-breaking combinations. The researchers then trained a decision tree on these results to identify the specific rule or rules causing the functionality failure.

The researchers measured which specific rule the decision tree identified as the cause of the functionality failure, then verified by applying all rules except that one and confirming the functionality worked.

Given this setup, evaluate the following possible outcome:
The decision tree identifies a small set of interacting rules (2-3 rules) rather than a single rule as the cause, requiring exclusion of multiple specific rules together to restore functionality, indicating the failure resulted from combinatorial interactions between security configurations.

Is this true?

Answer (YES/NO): NO